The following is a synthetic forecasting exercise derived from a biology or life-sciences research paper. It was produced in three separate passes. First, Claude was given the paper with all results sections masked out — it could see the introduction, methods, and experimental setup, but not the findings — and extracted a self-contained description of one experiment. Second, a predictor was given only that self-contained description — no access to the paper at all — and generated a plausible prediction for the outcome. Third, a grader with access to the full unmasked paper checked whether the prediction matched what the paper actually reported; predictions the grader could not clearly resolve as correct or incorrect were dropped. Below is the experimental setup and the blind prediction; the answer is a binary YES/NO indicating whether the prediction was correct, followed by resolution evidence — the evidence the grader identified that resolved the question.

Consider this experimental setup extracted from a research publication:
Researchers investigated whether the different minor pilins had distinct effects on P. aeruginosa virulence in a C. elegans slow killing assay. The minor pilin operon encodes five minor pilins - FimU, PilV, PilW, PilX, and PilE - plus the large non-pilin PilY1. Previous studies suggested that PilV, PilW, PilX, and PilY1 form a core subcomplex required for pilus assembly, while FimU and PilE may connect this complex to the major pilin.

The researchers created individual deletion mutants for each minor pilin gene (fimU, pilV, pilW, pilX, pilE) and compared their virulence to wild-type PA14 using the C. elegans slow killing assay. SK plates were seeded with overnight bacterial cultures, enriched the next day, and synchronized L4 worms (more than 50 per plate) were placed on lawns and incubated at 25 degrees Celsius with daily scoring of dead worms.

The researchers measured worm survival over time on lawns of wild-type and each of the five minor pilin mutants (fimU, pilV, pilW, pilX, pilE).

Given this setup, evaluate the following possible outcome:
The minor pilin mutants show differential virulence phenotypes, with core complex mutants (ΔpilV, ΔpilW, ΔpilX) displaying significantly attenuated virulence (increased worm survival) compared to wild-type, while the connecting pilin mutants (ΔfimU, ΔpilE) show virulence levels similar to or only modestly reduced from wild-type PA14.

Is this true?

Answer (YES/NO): NO